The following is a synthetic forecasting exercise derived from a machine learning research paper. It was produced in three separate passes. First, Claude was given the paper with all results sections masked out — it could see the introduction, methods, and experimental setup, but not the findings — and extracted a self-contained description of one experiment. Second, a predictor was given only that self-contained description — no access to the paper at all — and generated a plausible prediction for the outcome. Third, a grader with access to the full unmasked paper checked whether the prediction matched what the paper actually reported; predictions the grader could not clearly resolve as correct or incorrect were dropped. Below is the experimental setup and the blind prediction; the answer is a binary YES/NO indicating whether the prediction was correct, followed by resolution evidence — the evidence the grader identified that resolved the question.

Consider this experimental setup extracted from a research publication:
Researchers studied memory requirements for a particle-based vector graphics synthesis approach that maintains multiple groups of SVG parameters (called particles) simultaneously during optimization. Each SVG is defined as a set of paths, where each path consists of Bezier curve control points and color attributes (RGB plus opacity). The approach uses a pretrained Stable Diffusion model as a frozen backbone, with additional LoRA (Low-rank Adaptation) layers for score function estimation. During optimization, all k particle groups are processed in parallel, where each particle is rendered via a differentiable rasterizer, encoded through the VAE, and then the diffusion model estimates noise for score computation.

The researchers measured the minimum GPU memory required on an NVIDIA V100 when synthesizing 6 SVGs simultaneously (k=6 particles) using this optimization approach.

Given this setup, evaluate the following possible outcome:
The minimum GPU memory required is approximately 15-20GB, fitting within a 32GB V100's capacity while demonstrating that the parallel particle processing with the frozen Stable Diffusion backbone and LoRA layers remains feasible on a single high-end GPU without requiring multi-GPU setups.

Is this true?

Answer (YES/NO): NO